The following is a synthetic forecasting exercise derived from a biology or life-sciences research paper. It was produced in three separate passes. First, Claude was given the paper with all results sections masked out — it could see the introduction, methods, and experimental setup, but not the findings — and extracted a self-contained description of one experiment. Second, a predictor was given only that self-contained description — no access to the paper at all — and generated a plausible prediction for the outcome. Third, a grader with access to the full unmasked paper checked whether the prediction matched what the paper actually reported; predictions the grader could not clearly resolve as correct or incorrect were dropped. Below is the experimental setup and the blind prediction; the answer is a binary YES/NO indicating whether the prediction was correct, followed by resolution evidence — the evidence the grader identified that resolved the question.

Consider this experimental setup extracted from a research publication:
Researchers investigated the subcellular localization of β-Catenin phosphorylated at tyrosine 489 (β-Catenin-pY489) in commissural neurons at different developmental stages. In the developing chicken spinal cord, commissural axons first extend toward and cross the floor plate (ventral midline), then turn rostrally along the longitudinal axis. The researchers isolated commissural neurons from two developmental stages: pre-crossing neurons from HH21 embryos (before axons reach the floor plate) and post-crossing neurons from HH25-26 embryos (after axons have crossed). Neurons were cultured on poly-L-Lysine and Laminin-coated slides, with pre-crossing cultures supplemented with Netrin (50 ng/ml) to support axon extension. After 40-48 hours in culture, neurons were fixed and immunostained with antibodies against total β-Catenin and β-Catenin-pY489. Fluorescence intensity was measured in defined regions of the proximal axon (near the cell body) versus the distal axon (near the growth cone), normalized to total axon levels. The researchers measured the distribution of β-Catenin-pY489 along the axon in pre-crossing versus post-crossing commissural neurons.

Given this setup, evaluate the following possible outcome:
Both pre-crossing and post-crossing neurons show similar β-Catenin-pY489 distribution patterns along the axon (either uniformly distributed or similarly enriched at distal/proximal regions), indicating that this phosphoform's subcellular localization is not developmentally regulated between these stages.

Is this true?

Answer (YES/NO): NO